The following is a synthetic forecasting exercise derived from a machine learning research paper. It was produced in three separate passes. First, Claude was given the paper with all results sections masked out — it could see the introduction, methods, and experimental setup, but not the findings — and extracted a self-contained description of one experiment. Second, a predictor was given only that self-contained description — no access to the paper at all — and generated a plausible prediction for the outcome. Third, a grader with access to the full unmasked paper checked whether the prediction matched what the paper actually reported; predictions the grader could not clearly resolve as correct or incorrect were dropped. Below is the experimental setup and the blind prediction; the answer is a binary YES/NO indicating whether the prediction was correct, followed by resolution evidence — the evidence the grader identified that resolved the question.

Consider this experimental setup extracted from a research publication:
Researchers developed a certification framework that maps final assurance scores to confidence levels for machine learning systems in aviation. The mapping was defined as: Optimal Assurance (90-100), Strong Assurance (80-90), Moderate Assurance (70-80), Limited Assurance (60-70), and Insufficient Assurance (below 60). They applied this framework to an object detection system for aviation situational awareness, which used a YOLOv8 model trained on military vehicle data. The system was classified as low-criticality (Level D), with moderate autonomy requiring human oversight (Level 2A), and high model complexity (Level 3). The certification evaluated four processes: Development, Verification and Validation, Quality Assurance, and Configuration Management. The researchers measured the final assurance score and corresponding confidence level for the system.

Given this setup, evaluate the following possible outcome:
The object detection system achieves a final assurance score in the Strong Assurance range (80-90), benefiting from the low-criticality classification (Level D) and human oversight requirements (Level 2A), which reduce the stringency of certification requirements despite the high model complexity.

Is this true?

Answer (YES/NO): NO